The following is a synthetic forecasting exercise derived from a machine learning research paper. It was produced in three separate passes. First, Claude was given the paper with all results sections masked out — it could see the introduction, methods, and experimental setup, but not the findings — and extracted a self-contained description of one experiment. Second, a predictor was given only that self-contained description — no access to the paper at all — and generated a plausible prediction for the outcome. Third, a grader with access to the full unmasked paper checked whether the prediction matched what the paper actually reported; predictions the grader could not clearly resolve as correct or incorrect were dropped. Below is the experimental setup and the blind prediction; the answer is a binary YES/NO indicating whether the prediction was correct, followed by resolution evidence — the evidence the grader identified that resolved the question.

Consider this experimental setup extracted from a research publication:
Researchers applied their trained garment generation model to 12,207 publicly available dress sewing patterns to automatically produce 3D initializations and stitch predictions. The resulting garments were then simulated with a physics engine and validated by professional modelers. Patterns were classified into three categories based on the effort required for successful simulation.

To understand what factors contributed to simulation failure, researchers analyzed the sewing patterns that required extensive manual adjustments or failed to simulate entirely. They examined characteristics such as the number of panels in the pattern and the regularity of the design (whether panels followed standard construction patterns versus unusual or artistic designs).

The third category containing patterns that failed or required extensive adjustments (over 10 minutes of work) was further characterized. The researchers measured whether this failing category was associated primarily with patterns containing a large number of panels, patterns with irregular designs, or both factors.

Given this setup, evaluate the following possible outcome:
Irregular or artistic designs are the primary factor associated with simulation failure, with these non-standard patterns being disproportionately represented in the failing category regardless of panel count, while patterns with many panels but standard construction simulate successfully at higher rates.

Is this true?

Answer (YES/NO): NO